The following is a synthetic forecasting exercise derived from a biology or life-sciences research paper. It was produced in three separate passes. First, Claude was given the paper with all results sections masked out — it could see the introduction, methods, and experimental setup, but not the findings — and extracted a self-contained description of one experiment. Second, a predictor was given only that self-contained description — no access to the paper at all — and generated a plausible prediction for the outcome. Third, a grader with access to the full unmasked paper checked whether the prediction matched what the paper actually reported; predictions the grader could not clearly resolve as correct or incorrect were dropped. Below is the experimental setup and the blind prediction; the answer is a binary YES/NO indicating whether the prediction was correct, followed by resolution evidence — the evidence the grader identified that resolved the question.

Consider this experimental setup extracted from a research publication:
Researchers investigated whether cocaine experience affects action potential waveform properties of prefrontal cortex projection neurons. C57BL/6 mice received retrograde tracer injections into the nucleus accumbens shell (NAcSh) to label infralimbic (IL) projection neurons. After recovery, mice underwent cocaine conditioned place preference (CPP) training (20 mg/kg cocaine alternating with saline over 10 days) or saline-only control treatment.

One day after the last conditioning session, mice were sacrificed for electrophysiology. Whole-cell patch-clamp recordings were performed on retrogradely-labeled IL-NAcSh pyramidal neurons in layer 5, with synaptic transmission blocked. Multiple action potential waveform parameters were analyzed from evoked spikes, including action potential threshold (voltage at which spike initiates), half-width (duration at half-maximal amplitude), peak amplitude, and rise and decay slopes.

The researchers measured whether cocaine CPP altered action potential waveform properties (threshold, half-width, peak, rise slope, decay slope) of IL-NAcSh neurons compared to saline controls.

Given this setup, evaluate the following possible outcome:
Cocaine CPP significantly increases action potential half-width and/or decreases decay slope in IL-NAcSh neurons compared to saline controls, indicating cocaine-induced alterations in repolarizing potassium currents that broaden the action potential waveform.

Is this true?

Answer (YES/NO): NO